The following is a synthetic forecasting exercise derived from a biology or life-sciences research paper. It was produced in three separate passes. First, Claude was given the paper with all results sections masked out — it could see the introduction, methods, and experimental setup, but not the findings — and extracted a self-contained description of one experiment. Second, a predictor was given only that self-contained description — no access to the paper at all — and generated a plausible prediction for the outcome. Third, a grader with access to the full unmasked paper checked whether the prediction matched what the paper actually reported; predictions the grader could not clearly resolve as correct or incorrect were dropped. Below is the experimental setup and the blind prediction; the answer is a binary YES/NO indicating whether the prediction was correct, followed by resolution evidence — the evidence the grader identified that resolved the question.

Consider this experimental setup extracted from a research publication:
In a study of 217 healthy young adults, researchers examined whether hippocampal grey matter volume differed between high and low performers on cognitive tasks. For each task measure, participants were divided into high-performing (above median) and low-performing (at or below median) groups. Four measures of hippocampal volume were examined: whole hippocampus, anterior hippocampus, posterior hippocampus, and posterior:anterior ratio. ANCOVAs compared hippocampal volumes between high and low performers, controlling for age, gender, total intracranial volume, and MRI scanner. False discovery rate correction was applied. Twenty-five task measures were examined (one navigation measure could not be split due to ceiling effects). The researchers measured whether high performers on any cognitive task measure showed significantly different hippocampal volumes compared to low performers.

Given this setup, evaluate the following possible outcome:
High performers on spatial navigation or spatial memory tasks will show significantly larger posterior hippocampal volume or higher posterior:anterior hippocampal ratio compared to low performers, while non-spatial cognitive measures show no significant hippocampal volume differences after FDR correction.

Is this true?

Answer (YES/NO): NO